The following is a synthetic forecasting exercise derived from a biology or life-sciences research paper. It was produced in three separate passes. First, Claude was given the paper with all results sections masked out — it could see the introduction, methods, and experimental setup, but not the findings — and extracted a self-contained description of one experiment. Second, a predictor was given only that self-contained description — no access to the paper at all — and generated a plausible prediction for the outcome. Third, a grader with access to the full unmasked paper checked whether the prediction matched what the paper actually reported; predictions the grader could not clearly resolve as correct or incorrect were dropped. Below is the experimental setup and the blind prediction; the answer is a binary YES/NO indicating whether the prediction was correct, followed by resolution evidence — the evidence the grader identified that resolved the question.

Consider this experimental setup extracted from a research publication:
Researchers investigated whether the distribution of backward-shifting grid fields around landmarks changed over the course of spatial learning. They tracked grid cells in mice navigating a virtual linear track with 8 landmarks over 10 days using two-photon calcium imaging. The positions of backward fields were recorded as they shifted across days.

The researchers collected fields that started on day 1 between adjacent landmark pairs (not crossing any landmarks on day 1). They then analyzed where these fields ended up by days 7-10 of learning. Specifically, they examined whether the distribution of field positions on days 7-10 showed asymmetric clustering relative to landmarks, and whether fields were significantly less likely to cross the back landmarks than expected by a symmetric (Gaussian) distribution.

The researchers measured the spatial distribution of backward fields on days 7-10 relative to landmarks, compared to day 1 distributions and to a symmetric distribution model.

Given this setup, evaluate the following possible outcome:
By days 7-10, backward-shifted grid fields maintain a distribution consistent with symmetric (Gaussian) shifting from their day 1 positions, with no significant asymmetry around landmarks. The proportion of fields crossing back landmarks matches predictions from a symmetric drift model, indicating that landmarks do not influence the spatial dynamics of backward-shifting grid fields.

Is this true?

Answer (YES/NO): NO